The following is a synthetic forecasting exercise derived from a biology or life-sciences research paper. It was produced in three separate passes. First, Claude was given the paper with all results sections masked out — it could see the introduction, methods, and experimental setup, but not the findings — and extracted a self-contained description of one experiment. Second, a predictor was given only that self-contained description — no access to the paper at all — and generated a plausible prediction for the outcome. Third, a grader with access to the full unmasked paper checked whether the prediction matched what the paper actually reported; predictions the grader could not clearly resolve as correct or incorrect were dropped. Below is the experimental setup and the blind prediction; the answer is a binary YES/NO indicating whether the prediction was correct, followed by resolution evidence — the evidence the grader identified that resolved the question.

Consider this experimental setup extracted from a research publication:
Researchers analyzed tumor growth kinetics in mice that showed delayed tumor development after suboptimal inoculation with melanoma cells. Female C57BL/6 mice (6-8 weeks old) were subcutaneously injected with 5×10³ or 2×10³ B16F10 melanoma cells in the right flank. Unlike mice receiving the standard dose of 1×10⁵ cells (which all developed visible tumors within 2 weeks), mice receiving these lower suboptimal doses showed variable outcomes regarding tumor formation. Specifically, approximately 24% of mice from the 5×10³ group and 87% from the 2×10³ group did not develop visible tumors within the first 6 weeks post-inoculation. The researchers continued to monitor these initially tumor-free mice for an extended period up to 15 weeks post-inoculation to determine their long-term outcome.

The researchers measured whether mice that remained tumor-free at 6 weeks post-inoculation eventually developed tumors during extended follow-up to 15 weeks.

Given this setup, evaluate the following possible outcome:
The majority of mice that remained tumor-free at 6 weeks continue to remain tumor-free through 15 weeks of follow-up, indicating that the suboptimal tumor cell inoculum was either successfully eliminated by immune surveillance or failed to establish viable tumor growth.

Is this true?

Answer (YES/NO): YES